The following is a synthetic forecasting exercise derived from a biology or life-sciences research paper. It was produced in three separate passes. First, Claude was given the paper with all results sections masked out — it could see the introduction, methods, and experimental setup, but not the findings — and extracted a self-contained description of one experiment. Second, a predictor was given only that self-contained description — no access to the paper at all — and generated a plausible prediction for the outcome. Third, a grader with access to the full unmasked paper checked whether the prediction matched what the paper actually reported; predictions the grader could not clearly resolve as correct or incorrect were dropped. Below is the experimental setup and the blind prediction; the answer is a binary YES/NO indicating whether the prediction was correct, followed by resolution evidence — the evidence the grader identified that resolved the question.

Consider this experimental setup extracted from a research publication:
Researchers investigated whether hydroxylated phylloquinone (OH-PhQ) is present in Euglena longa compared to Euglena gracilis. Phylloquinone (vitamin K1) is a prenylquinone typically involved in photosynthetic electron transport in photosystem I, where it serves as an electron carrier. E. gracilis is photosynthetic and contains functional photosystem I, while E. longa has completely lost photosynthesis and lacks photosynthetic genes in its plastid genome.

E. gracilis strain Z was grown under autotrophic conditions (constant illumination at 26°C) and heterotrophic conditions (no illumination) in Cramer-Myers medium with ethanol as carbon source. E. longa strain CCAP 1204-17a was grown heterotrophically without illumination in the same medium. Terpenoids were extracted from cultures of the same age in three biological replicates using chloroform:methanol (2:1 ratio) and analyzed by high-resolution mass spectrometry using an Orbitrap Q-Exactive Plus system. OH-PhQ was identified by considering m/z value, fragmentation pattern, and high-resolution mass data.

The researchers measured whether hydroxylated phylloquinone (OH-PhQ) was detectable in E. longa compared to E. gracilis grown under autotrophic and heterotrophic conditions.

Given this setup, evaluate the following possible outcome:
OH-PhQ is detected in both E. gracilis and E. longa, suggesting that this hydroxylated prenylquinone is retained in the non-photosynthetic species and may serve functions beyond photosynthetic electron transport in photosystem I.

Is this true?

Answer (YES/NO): YES